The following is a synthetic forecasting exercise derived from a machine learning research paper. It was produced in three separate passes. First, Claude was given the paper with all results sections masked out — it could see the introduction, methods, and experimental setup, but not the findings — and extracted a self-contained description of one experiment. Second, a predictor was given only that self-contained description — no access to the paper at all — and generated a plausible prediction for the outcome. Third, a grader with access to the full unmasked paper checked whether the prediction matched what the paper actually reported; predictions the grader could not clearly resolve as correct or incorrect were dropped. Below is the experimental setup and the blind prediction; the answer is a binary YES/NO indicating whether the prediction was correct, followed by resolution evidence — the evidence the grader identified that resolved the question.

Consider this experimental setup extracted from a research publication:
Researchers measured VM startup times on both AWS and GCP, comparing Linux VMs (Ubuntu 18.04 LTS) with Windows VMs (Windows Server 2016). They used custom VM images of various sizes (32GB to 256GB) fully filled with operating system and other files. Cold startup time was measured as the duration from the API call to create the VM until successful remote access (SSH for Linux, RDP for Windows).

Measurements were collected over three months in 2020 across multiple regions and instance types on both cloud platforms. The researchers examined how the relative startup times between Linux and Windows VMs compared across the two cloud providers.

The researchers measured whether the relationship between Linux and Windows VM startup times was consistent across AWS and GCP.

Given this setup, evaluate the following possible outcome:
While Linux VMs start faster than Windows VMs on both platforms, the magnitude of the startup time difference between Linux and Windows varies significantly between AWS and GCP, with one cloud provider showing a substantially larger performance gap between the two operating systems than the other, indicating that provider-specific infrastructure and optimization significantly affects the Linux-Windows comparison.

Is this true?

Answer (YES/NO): NO